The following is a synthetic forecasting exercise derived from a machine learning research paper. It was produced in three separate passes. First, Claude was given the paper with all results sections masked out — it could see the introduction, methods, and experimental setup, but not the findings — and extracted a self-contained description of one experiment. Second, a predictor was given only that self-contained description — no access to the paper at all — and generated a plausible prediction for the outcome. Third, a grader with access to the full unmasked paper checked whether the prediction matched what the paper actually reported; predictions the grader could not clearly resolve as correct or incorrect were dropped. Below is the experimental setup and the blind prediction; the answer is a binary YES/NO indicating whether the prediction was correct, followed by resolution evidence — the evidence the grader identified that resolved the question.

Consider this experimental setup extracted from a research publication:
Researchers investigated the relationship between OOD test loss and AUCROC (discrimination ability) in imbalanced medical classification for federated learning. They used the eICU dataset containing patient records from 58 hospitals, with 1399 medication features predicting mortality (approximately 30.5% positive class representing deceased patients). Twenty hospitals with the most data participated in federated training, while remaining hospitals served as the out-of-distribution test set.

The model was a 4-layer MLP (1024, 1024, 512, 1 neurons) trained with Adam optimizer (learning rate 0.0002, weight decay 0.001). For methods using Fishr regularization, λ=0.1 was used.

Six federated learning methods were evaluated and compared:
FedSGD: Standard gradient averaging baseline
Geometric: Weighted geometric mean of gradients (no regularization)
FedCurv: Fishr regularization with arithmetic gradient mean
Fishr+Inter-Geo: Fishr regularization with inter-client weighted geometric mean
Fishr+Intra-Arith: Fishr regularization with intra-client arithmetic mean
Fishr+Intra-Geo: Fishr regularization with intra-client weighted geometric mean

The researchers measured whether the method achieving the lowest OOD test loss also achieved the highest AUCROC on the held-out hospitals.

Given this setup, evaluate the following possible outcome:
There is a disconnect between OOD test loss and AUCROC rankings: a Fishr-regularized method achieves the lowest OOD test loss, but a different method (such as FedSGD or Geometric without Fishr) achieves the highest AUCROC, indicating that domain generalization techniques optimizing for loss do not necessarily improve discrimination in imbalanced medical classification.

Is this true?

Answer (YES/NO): NO